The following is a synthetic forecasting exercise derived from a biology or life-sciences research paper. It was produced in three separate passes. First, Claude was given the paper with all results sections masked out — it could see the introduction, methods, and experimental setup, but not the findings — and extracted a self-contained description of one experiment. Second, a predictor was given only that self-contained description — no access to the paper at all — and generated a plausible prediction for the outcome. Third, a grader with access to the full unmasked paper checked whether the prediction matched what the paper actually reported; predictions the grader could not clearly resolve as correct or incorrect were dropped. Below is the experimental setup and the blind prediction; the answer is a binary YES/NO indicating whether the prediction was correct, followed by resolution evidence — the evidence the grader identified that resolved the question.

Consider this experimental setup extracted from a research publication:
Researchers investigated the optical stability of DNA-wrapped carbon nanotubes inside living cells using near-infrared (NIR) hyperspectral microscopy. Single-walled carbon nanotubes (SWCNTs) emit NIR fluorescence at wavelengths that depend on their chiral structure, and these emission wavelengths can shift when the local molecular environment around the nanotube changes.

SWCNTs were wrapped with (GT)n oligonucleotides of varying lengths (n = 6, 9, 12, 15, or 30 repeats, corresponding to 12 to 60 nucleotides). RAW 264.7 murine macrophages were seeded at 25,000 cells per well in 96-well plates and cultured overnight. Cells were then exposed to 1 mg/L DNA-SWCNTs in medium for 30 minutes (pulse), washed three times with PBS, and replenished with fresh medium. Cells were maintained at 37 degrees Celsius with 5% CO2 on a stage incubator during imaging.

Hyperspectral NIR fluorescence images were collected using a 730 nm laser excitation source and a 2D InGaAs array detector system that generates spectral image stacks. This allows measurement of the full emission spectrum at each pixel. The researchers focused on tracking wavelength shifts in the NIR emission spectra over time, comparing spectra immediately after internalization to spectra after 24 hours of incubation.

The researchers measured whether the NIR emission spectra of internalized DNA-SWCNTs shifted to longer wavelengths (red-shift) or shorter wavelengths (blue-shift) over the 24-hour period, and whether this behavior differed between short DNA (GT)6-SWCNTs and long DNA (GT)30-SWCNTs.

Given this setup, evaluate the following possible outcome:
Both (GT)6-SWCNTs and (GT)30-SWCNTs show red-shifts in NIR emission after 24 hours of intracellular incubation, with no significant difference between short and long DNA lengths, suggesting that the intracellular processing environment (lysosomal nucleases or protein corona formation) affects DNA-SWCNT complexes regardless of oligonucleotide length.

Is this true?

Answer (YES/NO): NO